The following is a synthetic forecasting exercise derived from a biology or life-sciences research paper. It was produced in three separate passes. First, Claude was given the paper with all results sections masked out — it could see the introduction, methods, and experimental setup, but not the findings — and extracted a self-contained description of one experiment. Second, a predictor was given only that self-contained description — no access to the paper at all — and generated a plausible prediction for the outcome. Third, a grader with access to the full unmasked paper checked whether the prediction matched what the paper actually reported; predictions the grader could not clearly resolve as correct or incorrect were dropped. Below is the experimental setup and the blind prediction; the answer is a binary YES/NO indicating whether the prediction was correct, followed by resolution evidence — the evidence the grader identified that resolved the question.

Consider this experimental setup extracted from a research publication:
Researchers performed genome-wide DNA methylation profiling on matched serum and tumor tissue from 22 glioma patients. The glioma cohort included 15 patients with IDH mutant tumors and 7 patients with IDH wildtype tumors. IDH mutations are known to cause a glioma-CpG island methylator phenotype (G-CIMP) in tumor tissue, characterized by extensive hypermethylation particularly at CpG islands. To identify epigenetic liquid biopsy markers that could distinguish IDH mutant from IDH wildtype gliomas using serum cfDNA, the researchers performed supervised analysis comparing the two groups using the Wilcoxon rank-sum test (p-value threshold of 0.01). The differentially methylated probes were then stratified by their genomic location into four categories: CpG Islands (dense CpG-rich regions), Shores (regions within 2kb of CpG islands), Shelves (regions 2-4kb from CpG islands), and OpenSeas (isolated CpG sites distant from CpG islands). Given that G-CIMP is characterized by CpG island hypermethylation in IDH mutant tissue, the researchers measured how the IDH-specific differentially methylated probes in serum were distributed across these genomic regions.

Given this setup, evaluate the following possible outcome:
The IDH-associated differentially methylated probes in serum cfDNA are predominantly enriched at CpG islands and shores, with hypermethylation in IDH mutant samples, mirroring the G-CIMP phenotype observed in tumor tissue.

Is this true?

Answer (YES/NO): NO